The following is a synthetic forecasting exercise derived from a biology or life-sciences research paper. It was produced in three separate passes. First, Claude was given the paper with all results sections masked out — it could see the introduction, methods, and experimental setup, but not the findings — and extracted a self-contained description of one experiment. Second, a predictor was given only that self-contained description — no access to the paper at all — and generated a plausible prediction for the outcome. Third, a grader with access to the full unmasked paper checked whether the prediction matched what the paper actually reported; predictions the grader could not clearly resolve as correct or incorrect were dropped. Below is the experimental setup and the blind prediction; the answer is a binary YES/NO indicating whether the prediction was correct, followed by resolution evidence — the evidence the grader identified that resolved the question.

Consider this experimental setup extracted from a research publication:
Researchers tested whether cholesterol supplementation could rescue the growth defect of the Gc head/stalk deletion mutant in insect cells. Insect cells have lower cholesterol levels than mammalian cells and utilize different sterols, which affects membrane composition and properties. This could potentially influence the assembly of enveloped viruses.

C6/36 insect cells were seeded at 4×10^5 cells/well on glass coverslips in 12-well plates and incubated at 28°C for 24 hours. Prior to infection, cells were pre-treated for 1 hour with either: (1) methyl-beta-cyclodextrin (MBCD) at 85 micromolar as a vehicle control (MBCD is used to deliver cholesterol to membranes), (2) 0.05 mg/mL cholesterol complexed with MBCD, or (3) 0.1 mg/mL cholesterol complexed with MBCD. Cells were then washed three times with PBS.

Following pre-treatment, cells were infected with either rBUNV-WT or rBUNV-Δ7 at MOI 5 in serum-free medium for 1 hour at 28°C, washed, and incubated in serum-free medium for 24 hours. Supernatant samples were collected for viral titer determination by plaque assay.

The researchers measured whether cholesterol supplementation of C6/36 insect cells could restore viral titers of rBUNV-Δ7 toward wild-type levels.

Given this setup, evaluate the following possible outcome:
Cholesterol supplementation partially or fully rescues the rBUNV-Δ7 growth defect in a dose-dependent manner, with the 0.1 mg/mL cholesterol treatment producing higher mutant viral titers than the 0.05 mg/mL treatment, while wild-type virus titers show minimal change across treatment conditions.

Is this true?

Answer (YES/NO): NO